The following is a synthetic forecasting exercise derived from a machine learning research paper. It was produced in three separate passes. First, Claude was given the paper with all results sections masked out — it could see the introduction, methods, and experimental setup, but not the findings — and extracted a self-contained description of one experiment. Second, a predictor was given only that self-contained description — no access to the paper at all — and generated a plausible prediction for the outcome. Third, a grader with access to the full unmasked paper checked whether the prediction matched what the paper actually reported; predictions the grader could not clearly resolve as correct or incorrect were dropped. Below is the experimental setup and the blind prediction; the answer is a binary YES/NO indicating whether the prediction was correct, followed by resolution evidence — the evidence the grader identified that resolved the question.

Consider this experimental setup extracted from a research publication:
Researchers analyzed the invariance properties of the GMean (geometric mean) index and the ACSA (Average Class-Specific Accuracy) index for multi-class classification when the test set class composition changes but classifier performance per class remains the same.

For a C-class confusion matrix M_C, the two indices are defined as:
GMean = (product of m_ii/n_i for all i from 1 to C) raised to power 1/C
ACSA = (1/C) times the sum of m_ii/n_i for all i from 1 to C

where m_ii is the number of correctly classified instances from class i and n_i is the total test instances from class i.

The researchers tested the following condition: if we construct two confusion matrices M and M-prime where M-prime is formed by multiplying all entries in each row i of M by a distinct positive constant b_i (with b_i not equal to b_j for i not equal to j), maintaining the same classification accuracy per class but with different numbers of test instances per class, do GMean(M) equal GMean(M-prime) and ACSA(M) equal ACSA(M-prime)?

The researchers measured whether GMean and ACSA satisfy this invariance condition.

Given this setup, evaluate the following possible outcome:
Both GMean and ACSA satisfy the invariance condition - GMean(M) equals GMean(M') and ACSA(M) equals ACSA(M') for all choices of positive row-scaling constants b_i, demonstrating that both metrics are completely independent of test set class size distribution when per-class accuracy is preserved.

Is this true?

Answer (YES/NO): YES